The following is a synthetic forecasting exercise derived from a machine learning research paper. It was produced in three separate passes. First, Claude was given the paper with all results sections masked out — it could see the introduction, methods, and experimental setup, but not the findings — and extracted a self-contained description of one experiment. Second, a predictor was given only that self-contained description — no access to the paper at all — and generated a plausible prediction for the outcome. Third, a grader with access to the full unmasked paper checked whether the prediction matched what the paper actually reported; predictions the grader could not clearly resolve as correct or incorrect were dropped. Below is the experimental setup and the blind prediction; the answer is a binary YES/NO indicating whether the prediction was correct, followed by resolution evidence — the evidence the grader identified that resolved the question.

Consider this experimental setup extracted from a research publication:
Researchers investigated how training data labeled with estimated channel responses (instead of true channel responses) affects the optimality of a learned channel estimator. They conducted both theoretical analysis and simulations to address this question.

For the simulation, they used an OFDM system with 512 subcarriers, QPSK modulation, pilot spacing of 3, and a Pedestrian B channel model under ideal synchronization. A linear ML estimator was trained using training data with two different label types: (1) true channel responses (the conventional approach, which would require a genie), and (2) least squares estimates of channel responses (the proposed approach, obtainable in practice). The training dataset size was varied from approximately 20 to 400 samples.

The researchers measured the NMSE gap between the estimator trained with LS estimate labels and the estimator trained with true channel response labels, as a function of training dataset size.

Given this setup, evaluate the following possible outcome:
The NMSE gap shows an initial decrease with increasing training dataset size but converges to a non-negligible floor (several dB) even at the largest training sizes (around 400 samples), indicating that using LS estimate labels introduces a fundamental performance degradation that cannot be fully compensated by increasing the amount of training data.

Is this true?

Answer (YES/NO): NO